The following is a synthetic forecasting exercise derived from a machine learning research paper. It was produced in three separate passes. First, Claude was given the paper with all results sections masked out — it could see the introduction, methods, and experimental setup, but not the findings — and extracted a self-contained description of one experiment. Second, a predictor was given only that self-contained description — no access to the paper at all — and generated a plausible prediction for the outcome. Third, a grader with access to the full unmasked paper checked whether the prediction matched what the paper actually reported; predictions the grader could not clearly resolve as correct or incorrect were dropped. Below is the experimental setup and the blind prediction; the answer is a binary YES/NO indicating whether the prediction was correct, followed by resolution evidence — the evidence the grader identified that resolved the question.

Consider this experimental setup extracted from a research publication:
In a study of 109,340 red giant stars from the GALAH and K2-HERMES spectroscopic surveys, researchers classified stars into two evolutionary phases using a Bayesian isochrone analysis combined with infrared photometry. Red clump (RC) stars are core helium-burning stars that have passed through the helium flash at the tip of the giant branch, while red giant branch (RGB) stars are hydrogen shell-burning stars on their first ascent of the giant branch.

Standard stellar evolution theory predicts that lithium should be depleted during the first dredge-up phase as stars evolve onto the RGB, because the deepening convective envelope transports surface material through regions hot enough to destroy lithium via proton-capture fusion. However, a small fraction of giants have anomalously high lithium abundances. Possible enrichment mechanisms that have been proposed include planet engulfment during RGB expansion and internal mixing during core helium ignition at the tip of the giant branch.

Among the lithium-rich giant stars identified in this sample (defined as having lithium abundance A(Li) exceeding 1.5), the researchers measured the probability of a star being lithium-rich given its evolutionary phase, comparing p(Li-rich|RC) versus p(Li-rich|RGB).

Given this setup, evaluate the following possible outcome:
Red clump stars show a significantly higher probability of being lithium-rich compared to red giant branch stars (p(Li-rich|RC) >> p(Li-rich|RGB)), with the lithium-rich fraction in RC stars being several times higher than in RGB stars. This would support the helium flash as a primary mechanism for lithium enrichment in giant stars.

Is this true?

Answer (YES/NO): NO